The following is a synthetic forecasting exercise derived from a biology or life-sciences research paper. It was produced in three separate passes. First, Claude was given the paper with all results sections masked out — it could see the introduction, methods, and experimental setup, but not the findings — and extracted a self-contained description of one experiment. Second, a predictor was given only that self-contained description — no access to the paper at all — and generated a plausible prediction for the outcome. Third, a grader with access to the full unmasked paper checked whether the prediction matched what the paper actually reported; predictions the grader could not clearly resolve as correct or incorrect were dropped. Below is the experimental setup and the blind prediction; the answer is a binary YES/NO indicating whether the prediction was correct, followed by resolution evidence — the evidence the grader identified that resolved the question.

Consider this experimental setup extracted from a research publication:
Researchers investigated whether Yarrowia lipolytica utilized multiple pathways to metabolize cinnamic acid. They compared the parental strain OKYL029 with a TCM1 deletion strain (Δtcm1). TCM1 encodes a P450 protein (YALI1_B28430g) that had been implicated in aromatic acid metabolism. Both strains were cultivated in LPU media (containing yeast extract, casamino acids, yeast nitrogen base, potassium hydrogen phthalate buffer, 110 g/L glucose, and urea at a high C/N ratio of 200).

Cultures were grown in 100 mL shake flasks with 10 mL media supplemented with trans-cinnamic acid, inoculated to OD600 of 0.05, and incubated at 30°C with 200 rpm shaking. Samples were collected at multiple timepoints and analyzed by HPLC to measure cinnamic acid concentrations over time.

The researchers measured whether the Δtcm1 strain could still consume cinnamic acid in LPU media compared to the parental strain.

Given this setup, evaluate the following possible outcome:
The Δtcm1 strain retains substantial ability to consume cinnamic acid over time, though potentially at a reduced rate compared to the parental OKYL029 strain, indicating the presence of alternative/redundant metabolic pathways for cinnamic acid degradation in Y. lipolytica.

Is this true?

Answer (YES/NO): YES